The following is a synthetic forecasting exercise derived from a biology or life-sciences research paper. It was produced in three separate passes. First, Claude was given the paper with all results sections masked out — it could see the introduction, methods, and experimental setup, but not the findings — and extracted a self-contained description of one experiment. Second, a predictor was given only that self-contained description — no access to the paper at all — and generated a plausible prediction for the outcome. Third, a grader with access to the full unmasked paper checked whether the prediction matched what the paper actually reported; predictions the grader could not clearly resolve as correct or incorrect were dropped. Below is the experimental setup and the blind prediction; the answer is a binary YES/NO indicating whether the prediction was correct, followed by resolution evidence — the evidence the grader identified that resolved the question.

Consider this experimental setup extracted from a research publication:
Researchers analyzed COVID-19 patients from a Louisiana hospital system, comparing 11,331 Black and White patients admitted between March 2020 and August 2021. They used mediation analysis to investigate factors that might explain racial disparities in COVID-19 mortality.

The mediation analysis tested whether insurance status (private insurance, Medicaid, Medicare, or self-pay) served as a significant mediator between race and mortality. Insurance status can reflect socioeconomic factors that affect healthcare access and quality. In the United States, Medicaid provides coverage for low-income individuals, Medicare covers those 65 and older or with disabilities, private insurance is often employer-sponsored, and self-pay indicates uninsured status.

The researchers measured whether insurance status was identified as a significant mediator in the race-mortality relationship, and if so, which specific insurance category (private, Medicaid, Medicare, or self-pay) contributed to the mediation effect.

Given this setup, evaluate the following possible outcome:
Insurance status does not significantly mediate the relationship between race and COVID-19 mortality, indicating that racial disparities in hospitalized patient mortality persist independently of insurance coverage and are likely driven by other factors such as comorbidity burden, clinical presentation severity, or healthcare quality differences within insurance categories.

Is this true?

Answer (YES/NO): YES